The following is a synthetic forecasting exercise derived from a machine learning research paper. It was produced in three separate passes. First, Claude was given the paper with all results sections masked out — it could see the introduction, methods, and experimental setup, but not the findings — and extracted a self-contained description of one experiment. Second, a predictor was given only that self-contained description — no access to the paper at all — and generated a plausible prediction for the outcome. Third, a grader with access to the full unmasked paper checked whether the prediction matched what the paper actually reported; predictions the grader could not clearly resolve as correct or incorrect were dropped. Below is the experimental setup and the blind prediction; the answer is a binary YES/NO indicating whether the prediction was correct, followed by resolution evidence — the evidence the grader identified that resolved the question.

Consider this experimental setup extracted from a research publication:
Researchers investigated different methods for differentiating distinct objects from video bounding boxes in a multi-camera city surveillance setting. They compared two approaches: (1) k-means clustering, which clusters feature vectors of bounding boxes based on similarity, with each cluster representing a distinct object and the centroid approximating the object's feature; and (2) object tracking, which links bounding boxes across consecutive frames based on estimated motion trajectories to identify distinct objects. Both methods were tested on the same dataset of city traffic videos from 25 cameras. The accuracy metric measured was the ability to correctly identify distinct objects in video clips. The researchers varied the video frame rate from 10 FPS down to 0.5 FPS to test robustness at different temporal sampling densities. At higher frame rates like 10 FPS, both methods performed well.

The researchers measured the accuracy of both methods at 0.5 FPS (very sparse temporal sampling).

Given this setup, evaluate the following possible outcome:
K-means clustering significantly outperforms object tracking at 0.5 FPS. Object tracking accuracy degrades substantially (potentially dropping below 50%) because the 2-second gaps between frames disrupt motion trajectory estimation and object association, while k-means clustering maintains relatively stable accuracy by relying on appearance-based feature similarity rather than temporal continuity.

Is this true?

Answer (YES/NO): NO